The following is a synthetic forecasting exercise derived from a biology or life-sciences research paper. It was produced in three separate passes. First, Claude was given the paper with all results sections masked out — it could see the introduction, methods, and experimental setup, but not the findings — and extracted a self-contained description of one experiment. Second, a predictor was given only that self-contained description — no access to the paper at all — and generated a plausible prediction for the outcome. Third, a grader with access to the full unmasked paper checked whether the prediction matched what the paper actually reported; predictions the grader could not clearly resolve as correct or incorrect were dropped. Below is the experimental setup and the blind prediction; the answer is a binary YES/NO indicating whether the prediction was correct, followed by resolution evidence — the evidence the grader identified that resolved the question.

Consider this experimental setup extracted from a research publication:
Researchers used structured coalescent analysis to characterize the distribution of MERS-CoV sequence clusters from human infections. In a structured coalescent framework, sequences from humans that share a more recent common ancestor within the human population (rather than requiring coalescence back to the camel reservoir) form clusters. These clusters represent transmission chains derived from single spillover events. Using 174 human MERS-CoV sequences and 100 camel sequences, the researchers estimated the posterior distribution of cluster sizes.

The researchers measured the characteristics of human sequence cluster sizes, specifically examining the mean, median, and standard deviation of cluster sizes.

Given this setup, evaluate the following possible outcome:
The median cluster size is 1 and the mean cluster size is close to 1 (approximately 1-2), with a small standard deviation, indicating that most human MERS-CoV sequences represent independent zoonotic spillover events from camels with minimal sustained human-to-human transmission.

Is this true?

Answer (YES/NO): NO